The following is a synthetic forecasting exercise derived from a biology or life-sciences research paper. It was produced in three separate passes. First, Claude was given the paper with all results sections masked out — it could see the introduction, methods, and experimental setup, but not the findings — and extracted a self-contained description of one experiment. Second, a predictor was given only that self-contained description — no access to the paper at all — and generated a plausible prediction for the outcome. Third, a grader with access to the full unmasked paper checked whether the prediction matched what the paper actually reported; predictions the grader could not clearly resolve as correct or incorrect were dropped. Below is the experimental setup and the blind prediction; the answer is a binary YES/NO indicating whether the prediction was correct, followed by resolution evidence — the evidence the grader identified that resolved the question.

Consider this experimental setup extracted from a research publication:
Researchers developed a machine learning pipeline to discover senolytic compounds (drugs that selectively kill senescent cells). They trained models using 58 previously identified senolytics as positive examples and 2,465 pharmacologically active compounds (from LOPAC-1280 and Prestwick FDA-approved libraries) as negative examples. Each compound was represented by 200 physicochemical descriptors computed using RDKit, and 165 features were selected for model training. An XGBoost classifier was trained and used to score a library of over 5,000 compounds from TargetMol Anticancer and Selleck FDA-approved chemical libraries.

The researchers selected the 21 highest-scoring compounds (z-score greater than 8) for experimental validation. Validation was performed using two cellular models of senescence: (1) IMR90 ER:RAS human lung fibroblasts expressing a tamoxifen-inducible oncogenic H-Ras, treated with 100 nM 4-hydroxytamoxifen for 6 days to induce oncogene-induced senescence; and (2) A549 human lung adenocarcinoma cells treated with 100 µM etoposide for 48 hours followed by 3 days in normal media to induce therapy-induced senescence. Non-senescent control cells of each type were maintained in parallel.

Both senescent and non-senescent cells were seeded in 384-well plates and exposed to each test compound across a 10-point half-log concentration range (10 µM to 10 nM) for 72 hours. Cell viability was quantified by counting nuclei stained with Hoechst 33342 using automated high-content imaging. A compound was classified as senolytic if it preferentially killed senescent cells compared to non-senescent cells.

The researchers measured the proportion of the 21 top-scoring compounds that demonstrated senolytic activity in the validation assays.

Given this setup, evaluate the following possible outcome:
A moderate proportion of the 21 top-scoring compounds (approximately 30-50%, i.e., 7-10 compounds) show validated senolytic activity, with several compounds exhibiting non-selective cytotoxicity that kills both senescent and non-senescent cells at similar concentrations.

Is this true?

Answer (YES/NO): NO